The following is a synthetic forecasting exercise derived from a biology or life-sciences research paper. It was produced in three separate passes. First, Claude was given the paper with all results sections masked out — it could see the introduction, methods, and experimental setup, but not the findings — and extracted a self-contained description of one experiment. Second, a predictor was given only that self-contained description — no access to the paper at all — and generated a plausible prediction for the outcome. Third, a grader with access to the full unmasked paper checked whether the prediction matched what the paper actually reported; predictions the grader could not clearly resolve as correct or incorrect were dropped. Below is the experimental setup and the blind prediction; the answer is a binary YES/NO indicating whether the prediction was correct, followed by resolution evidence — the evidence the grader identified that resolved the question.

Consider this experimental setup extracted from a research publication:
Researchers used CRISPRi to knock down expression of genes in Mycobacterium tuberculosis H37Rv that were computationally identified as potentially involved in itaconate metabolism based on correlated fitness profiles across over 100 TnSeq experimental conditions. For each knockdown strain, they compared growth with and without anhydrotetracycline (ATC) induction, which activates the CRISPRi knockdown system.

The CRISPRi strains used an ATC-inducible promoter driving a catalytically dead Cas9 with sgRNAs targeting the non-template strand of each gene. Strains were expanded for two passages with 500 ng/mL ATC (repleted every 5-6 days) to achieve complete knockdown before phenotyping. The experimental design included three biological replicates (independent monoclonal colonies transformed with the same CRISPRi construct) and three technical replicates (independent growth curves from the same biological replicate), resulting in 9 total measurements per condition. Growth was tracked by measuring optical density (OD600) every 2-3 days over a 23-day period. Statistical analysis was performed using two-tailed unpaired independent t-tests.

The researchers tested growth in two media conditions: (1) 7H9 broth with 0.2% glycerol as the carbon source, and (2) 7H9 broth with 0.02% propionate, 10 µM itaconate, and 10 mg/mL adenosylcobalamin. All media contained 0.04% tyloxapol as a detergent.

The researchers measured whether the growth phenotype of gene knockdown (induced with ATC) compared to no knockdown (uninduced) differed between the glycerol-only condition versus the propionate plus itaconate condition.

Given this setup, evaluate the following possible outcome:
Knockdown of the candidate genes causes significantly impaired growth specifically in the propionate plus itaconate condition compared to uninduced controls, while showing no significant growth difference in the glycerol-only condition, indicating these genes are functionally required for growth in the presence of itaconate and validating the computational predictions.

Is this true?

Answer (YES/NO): NO